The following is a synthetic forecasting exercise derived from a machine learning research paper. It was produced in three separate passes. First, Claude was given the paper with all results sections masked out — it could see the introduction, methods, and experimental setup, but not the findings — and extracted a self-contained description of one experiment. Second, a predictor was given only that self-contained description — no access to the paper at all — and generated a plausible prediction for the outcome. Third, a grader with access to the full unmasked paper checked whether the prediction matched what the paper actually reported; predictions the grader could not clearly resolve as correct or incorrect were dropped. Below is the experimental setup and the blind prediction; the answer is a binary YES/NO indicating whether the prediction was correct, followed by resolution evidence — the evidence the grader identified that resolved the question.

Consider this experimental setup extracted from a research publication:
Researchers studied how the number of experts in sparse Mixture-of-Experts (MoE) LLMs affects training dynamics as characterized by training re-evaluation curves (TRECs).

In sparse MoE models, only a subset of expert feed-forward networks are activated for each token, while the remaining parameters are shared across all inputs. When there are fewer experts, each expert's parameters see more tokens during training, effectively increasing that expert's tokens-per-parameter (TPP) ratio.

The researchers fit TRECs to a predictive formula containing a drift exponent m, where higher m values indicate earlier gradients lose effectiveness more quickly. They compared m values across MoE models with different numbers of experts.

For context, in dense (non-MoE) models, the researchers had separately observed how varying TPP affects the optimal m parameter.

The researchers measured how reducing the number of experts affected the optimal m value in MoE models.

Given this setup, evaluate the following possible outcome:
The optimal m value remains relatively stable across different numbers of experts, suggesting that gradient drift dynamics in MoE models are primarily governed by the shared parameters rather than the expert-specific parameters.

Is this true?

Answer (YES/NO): NO